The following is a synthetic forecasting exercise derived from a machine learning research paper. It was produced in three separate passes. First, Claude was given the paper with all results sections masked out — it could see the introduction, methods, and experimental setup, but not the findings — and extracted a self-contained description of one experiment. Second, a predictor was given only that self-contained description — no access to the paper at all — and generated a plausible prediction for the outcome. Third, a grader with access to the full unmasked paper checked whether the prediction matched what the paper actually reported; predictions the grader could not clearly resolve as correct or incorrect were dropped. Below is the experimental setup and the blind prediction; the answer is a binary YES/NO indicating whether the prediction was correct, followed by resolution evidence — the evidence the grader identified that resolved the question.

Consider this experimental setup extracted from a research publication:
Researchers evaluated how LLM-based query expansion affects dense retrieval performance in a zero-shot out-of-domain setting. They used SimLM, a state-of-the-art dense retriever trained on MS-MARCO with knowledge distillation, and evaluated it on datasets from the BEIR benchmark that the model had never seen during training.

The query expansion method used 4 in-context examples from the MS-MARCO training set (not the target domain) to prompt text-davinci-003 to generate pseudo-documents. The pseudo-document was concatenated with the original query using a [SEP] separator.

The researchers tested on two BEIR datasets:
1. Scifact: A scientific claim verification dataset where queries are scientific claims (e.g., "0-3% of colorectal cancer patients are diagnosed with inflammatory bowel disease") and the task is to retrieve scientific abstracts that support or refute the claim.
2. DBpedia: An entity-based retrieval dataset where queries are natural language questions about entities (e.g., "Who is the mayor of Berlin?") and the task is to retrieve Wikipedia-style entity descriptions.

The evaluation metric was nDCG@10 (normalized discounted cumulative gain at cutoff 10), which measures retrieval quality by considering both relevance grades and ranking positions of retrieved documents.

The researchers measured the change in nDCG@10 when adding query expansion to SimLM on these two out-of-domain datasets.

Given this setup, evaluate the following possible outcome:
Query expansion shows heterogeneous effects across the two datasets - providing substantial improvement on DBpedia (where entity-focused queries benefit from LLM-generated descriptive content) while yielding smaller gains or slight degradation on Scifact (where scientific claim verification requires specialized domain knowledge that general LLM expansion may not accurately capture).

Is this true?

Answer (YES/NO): YES